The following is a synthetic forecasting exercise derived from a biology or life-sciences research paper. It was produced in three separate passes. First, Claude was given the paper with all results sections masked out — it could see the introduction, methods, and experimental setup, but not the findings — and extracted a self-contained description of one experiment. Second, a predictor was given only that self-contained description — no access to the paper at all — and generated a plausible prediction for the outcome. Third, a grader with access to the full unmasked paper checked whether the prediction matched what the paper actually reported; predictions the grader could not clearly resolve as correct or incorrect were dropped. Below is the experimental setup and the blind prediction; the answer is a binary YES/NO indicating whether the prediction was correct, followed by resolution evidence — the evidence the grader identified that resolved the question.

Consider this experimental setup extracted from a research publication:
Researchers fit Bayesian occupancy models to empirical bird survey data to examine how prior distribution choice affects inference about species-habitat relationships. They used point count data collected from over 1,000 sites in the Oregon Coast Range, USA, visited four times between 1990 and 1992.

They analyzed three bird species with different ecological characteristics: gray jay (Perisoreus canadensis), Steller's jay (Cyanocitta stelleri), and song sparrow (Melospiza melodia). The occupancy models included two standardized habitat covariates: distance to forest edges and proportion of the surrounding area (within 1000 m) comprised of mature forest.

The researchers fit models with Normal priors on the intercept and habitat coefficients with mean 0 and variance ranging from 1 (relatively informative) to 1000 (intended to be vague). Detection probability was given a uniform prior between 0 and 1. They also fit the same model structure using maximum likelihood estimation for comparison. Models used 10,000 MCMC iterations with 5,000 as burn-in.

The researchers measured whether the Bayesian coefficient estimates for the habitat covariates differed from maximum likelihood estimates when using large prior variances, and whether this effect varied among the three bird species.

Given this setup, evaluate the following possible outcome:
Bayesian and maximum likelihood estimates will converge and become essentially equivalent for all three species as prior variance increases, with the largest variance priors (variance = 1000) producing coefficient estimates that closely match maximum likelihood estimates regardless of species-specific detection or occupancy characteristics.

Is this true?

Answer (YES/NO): NO